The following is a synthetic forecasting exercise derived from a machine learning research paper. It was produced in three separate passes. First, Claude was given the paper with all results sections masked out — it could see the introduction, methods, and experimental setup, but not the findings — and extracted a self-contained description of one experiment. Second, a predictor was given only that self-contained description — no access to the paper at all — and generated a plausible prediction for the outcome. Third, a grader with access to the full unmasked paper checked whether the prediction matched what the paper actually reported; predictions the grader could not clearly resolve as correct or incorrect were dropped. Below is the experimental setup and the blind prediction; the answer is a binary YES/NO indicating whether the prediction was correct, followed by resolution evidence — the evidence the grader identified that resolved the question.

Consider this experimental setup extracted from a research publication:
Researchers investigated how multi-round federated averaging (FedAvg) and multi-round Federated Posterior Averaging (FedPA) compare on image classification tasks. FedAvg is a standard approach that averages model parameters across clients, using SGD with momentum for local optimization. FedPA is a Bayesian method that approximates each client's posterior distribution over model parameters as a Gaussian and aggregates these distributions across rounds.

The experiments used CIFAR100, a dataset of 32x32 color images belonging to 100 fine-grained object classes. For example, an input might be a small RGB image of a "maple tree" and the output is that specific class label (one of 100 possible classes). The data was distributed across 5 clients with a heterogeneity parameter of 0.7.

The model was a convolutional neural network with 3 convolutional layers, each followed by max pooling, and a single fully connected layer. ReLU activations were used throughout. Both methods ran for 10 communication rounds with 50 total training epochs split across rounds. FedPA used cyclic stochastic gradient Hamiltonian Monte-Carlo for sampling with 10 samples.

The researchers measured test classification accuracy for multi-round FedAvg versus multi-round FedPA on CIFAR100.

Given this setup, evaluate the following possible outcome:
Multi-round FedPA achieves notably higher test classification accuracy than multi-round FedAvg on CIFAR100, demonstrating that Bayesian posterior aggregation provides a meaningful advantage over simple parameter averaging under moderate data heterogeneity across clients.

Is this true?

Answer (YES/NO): NO